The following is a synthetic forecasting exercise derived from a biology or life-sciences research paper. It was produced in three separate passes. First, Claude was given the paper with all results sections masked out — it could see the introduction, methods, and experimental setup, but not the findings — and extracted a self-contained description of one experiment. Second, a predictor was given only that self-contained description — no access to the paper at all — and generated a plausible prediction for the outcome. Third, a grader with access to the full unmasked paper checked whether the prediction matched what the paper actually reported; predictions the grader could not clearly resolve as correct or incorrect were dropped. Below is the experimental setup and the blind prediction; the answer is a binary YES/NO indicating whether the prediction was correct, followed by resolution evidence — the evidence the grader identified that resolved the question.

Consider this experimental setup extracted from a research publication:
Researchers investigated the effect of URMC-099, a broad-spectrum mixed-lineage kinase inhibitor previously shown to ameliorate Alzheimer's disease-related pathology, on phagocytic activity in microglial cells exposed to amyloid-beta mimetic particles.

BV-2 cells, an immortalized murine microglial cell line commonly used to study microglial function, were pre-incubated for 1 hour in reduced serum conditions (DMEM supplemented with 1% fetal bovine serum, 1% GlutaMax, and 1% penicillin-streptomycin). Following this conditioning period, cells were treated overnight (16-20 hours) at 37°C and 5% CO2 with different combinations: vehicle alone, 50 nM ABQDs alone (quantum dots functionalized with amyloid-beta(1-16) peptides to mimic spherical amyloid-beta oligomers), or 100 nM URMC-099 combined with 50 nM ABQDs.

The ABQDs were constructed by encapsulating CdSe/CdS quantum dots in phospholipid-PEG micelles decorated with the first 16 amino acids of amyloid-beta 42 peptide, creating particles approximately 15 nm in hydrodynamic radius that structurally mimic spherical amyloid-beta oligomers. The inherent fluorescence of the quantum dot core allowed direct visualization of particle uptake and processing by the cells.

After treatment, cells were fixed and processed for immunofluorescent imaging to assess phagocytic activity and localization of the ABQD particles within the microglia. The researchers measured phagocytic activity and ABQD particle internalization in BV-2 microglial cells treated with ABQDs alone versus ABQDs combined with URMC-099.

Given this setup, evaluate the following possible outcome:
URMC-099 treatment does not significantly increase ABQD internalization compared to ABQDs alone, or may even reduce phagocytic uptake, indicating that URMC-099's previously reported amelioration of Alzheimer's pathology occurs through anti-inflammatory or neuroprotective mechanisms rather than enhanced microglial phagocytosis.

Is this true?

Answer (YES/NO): NO